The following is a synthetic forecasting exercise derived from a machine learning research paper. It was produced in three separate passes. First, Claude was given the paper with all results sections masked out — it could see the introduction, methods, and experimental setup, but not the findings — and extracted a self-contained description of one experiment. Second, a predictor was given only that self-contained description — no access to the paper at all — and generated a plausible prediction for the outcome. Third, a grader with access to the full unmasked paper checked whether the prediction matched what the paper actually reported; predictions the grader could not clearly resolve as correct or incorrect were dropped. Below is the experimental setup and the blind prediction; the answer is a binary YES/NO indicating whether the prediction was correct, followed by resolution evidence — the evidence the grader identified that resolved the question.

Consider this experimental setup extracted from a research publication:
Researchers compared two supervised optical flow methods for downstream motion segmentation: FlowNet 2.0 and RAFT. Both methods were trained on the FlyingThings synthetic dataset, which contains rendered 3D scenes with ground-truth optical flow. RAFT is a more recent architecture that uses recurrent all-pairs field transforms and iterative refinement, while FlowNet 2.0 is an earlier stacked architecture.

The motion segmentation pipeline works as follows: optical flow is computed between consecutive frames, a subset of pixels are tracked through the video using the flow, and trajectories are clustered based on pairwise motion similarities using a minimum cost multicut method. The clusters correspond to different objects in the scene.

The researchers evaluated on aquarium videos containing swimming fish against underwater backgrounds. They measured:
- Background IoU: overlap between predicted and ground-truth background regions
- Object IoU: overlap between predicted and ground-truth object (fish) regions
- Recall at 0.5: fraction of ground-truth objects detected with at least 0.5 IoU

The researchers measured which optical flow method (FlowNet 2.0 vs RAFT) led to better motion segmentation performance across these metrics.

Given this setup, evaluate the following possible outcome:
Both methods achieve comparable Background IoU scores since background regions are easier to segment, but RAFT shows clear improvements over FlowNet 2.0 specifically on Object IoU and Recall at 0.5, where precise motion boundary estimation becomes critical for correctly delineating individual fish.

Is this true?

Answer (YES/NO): NO